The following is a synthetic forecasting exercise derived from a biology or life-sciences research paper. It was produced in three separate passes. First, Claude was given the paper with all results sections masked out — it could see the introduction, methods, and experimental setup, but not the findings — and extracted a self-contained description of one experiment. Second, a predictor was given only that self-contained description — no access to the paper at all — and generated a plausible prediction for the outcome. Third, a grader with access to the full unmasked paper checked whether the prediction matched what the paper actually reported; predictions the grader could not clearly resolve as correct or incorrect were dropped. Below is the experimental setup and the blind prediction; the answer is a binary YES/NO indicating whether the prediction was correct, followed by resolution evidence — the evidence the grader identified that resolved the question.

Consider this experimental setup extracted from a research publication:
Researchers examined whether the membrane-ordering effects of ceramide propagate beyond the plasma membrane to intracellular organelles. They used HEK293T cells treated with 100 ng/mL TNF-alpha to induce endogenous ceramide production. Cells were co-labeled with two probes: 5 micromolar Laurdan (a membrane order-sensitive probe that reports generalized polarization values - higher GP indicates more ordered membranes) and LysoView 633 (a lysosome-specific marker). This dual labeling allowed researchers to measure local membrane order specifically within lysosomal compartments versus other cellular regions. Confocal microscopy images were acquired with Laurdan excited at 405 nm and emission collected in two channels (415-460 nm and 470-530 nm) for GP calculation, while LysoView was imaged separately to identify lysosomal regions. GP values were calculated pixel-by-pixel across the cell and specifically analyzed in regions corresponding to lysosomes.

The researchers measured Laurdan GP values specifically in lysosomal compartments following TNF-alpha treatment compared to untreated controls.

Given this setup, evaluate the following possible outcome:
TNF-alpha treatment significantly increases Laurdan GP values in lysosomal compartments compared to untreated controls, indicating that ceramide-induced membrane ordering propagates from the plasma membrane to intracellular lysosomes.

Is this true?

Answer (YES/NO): YES